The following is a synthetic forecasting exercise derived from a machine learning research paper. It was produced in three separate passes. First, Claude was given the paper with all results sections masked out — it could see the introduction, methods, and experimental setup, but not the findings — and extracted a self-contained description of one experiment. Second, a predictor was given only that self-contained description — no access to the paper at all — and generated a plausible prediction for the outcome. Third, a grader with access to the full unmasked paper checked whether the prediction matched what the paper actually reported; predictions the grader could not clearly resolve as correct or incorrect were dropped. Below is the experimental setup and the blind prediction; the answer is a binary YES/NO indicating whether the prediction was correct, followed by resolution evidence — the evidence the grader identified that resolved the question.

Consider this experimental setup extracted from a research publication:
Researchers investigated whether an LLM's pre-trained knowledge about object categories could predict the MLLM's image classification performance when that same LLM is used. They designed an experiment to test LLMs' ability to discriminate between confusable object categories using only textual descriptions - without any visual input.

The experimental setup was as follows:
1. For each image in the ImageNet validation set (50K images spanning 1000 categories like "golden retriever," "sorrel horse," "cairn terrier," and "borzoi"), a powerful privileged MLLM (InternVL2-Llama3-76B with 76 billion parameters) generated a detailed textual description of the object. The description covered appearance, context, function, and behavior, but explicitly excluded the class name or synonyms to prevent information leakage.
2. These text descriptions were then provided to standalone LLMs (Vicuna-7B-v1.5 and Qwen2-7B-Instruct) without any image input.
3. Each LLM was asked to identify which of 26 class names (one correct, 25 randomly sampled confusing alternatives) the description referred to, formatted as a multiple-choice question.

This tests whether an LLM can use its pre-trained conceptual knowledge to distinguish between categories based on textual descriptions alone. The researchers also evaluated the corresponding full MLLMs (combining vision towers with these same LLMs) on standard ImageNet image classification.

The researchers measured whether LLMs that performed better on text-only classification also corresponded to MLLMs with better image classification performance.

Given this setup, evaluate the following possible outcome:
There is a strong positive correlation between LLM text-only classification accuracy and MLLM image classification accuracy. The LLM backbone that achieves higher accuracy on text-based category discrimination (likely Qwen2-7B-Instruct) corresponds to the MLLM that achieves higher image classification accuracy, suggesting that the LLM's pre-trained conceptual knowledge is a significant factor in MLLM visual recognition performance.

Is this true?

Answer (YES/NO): YES